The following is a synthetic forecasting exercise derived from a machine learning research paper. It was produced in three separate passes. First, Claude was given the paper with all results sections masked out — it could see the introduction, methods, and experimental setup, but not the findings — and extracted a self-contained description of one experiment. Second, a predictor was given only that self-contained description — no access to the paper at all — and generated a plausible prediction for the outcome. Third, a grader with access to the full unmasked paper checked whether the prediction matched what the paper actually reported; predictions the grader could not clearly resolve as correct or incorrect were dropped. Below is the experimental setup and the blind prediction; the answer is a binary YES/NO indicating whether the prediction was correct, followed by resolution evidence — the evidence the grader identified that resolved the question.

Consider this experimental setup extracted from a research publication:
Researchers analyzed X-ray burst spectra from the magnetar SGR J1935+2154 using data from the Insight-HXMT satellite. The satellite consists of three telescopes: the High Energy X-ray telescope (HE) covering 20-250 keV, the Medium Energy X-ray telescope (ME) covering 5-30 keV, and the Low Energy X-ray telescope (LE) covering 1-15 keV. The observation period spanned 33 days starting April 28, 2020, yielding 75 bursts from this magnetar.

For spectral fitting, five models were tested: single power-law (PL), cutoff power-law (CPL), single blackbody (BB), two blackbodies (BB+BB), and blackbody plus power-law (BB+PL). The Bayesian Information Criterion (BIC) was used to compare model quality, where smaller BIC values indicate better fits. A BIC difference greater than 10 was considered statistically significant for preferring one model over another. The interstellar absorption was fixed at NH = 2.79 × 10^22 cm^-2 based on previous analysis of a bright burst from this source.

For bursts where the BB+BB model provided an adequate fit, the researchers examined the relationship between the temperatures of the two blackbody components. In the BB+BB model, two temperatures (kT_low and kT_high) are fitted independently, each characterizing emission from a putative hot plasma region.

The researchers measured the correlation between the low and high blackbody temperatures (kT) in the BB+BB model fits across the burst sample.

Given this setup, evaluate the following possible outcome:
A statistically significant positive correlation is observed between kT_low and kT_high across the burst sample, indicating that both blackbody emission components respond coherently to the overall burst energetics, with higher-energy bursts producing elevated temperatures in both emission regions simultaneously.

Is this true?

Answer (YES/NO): NO